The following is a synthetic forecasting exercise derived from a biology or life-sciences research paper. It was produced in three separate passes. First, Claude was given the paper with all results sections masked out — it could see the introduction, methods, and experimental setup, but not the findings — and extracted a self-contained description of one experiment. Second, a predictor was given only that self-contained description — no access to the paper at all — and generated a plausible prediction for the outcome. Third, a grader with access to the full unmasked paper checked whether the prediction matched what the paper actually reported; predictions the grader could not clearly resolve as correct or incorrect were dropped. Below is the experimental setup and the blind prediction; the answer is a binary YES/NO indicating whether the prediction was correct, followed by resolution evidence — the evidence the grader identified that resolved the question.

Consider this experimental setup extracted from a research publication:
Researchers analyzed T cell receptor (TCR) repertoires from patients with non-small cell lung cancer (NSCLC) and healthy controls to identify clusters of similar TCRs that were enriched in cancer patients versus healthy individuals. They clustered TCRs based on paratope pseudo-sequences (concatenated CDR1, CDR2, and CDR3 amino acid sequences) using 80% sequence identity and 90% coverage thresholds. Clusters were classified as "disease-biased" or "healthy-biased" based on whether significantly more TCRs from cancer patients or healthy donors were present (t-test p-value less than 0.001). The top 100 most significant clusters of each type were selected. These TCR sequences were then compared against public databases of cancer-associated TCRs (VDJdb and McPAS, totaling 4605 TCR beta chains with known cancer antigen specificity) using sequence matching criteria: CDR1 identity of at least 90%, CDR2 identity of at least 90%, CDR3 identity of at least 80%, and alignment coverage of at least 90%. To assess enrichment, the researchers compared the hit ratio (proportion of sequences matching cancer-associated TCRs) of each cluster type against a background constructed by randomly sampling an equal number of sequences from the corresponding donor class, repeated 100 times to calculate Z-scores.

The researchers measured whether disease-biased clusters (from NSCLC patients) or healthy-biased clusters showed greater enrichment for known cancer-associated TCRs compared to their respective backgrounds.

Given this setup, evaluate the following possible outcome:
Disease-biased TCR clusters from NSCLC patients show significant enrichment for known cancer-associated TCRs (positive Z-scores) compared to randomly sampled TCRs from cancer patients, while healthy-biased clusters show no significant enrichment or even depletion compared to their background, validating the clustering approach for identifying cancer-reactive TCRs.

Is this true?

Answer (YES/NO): NO